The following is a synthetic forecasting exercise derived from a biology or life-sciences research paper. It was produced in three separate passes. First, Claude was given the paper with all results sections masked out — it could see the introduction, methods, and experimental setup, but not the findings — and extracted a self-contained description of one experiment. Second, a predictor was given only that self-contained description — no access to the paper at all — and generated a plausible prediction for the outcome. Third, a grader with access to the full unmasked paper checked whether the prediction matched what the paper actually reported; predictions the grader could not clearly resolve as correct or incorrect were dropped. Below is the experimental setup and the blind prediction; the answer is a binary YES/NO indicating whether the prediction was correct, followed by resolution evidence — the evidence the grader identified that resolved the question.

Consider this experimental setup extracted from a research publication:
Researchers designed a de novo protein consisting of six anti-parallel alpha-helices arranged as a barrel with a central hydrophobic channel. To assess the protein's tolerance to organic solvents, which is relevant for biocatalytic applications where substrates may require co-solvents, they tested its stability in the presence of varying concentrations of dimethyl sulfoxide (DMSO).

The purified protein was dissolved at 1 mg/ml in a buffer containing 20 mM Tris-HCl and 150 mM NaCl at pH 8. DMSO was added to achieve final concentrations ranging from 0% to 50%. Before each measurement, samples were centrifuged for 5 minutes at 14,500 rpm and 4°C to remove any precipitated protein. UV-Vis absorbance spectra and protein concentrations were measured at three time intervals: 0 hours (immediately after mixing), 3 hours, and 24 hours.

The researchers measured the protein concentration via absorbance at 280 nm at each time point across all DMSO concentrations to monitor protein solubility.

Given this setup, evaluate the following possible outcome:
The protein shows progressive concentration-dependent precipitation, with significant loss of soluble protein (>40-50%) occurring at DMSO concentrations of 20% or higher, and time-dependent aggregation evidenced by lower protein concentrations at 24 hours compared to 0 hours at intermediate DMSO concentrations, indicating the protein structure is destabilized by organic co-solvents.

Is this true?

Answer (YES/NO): NO